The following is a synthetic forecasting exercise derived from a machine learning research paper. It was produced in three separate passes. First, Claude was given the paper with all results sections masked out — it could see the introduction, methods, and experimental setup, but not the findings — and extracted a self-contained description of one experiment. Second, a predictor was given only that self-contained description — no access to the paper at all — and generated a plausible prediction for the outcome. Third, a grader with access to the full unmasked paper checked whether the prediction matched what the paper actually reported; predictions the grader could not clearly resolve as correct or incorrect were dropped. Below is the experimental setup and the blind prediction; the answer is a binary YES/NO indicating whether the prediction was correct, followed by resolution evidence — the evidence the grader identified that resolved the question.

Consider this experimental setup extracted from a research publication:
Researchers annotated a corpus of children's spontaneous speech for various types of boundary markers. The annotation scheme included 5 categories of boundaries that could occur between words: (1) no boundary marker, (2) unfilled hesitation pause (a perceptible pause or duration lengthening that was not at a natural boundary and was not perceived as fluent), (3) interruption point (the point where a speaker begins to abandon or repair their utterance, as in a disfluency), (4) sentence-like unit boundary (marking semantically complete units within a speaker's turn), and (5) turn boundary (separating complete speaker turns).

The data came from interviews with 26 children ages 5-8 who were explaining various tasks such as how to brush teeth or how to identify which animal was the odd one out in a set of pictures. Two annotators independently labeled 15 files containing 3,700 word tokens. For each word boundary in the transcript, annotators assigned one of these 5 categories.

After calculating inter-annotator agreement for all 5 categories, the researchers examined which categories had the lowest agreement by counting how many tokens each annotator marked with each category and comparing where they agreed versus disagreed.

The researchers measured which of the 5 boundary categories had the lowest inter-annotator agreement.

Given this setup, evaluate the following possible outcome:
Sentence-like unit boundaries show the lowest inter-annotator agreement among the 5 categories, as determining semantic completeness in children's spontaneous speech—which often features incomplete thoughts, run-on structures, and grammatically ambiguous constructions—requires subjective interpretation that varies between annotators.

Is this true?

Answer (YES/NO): NO